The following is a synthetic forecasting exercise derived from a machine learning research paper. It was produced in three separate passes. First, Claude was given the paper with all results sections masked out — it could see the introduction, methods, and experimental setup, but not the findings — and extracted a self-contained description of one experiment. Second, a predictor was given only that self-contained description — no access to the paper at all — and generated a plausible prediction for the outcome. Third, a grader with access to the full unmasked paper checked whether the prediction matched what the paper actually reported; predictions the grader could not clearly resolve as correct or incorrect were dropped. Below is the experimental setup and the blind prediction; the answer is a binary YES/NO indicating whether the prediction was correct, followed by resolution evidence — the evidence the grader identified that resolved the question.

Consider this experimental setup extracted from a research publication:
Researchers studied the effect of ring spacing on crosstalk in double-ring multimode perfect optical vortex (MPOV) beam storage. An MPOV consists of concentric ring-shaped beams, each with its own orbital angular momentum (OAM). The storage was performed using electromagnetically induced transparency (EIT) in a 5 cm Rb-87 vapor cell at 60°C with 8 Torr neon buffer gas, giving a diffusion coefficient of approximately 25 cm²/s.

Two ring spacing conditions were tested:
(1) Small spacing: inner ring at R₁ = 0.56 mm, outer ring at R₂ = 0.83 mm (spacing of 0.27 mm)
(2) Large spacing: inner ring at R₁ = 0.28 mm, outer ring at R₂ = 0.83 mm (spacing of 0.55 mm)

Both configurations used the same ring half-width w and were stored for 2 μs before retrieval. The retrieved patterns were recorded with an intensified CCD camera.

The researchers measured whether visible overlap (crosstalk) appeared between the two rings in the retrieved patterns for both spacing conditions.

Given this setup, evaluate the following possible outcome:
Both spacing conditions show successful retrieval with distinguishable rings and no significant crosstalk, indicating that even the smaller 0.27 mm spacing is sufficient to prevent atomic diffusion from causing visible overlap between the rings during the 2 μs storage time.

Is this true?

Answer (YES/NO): NO